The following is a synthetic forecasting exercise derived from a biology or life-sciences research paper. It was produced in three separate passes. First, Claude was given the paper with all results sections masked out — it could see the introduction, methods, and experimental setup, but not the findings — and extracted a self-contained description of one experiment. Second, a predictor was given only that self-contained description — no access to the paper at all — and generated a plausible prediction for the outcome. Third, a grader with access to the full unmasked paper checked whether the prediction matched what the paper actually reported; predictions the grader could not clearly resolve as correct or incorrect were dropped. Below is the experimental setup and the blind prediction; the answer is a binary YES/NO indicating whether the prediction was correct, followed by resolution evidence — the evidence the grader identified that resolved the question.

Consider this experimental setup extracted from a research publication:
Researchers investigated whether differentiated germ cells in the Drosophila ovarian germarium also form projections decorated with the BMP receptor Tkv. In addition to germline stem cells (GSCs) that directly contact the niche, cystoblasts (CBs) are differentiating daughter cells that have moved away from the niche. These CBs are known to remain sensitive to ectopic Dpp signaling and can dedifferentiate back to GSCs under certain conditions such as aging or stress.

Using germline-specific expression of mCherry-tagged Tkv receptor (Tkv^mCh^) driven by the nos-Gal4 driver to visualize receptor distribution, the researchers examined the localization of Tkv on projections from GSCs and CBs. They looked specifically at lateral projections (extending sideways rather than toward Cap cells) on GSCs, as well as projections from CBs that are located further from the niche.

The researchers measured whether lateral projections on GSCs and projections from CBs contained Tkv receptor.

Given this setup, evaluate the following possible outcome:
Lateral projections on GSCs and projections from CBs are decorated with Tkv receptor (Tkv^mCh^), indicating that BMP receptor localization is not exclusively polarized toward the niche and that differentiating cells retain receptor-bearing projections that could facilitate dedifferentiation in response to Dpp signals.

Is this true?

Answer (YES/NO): YES